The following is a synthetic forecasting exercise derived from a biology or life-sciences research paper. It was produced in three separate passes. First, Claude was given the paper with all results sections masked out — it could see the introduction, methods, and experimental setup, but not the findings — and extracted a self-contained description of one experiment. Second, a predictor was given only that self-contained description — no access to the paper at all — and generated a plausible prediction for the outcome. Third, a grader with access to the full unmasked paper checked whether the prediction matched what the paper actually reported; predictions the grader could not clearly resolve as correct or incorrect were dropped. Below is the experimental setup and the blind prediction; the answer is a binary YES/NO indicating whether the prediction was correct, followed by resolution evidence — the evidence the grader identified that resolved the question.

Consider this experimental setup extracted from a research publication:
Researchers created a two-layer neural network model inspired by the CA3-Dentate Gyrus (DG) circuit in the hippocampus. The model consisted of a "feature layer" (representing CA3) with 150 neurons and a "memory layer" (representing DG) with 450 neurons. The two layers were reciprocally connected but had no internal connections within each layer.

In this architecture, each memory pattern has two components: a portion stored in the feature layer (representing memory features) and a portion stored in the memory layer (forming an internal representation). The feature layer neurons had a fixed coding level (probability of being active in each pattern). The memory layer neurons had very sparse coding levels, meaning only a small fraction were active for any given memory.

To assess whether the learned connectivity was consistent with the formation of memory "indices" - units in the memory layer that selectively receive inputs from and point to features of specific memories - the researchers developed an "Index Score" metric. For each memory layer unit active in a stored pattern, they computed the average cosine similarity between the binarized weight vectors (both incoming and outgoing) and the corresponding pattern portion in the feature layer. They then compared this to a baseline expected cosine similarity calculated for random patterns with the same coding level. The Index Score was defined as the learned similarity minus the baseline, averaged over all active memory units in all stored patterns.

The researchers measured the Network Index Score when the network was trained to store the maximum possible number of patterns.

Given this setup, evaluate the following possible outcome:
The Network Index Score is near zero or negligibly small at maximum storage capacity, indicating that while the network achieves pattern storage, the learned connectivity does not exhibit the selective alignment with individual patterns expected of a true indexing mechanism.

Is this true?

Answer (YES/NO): NO